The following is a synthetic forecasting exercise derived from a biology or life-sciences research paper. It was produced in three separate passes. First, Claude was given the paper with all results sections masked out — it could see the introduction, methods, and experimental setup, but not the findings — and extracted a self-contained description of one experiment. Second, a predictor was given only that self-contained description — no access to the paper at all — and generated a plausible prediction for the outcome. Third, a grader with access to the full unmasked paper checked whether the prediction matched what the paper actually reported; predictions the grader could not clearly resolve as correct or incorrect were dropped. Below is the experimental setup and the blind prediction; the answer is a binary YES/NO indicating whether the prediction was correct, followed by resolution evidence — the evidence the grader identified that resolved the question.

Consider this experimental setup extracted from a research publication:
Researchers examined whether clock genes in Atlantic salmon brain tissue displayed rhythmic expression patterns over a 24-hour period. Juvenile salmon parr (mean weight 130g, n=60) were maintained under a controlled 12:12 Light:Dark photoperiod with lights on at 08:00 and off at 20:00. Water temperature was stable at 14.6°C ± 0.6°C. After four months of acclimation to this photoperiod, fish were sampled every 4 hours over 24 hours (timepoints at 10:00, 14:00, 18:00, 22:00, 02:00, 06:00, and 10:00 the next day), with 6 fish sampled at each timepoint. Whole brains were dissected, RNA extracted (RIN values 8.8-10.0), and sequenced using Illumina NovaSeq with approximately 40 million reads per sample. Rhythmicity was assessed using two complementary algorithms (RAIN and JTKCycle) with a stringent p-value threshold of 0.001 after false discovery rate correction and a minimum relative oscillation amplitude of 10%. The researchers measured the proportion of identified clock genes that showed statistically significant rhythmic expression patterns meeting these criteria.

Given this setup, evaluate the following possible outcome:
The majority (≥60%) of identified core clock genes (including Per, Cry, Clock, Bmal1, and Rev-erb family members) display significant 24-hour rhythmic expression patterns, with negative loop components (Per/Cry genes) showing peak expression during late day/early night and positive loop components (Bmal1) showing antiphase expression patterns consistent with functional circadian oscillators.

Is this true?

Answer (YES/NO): NO